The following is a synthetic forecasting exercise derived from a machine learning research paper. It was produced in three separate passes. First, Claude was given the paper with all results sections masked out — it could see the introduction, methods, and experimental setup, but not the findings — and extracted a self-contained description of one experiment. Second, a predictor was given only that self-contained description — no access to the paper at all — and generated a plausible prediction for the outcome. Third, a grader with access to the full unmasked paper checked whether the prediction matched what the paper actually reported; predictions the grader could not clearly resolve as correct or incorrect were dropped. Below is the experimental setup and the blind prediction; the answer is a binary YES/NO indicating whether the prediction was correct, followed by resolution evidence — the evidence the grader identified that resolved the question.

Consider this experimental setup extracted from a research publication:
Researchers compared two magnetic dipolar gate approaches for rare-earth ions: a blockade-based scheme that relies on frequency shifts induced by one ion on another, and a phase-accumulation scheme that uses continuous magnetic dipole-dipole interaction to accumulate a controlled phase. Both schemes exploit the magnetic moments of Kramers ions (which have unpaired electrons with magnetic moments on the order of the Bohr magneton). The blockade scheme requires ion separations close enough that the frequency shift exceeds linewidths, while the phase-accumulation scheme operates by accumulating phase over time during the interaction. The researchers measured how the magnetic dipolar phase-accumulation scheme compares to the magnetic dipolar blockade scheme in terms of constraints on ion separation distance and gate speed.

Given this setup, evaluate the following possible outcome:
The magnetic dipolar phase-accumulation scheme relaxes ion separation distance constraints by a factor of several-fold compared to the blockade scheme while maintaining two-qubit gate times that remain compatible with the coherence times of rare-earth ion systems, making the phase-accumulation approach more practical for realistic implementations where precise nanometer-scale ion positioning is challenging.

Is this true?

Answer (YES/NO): YES